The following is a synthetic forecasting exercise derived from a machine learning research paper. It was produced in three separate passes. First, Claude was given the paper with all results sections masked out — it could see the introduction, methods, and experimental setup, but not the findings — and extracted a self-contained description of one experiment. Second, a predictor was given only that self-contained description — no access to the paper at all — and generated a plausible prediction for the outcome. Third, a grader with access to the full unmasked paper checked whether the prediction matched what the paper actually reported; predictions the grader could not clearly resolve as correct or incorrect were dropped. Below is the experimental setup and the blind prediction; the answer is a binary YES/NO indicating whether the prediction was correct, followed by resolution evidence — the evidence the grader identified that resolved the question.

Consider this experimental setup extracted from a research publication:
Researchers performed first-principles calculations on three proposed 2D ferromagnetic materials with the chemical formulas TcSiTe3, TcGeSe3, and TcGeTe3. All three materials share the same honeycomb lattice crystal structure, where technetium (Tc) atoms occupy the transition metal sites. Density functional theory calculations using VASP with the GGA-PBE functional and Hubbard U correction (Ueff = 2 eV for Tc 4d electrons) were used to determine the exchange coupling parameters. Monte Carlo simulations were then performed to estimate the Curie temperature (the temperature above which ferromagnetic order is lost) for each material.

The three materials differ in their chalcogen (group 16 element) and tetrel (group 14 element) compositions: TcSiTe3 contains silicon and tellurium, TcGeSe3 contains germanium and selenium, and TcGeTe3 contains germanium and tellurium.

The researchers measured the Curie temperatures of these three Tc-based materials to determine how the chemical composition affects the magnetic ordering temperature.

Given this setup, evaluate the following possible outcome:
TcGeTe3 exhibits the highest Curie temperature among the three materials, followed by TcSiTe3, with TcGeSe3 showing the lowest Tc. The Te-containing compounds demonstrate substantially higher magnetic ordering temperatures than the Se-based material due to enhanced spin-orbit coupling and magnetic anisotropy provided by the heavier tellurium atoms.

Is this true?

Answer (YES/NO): NO